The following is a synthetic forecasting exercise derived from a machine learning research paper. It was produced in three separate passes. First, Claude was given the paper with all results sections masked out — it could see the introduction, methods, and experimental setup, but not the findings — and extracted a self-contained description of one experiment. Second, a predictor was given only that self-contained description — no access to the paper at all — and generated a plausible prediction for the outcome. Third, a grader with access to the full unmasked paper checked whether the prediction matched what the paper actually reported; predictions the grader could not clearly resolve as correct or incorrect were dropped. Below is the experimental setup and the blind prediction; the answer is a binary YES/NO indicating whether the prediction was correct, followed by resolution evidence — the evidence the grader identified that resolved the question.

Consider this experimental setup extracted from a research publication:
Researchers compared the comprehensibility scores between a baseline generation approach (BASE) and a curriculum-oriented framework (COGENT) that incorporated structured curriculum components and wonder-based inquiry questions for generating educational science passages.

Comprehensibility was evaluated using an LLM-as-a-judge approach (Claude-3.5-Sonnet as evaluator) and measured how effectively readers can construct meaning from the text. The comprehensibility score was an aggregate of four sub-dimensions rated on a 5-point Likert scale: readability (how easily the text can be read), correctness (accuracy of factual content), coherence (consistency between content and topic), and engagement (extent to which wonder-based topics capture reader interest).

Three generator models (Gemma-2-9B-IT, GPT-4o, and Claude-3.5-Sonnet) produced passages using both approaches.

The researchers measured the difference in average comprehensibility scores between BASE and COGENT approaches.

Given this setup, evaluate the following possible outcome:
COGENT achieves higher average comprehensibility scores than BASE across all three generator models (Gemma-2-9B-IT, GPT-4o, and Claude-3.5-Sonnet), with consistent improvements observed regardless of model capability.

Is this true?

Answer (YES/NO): NO